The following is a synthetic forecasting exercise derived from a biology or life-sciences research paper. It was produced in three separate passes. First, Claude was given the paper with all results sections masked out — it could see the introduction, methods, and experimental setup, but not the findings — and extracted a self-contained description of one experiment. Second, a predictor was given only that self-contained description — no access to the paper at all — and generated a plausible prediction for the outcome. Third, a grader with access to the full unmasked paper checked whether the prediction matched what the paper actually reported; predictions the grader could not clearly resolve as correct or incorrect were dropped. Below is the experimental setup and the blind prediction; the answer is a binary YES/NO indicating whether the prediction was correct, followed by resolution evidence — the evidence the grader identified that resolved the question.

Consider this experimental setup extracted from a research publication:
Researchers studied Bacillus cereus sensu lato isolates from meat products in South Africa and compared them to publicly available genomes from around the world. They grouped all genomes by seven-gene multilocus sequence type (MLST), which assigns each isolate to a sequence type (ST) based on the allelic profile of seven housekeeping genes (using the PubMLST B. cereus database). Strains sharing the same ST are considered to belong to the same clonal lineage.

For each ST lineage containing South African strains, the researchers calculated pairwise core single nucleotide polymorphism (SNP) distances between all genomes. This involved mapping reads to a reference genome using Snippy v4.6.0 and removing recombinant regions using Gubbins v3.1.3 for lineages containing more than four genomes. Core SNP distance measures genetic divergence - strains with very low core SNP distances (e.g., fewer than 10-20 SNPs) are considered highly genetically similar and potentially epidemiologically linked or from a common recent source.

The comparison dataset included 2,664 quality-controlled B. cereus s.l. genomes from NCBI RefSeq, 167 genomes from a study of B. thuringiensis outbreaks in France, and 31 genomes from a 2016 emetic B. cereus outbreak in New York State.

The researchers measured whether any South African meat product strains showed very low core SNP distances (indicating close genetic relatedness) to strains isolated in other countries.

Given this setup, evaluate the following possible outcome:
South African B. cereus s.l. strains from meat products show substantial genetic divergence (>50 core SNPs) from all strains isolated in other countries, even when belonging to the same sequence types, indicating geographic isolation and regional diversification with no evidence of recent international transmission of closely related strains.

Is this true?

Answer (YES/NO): NO